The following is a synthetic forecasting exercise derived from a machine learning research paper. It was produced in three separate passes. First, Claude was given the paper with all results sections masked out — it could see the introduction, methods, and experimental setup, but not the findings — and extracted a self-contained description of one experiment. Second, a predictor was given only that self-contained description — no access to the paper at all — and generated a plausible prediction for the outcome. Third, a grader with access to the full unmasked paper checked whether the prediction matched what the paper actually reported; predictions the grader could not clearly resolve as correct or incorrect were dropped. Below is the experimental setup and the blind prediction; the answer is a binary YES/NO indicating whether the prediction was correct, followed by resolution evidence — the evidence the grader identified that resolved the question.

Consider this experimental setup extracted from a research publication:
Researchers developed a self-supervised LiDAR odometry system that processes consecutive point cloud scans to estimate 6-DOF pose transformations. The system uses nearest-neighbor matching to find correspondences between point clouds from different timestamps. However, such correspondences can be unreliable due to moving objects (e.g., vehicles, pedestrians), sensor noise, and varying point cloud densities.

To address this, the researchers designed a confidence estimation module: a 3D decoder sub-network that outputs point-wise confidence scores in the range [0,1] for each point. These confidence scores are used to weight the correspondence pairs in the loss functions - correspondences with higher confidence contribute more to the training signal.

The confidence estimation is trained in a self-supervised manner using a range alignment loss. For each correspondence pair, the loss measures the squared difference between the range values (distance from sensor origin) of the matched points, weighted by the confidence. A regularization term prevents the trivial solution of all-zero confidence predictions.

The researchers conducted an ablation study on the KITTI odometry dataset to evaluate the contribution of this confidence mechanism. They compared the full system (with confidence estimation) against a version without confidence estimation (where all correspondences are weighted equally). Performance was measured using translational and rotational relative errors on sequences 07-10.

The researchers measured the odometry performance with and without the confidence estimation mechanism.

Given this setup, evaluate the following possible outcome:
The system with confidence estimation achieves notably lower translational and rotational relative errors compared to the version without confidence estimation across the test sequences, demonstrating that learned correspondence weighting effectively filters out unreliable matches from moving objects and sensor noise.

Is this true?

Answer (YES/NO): YES